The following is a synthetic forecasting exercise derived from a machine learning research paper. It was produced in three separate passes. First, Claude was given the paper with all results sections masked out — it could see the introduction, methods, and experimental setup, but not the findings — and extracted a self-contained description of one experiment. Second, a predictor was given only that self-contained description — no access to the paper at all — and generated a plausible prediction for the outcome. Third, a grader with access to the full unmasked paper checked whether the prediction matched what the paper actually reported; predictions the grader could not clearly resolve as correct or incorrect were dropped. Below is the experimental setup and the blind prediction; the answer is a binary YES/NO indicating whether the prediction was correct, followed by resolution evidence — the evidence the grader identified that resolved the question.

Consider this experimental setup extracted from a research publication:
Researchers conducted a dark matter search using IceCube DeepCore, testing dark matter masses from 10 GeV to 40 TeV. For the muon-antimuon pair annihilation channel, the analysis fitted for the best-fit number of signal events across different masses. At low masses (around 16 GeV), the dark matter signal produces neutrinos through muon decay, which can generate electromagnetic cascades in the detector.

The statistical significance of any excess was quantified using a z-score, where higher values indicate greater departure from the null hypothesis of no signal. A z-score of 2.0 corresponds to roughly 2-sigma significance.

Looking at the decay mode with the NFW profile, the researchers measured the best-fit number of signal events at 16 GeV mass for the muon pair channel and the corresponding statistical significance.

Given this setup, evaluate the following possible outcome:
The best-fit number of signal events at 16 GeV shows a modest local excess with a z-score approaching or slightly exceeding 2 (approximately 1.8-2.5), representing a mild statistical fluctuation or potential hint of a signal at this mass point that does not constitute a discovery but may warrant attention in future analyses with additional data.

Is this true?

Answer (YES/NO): YES